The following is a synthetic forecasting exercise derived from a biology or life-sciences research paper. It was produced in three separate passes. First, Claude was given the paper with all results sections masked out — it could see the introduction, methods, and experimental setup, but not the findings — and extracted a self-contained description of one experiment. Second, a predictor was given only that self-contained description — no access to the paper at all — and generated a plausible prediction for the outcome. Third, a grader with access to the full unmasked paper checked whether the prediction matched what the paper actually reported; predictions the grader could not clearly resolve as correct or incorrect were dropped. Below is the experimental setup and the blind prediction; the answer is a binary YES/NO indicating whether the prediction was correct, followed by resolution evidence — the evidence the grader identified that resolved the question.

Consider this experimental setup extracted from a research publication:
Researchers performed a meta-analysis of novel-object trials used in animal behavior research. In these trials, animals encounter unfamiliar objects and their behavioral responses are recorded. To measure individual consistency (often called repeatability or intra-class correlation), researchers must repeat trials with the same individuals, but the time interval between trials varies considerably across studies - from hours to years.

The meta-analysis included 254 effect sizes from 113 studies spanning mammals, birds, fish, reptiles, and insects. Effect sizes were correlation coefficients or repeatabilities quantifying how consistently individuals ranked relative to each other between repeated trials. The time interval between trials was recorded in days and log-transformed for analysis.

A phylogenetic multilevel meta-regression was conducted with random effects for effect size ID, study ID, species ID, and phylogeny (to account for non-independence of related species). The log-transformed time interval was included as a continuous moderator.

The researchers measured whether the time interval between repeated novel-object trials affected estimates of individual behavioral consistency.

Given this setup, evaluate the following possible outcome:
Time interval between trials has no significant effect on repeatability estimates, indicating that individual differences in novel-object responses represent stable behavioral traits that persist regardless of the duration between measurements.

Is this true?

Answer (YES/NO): NO